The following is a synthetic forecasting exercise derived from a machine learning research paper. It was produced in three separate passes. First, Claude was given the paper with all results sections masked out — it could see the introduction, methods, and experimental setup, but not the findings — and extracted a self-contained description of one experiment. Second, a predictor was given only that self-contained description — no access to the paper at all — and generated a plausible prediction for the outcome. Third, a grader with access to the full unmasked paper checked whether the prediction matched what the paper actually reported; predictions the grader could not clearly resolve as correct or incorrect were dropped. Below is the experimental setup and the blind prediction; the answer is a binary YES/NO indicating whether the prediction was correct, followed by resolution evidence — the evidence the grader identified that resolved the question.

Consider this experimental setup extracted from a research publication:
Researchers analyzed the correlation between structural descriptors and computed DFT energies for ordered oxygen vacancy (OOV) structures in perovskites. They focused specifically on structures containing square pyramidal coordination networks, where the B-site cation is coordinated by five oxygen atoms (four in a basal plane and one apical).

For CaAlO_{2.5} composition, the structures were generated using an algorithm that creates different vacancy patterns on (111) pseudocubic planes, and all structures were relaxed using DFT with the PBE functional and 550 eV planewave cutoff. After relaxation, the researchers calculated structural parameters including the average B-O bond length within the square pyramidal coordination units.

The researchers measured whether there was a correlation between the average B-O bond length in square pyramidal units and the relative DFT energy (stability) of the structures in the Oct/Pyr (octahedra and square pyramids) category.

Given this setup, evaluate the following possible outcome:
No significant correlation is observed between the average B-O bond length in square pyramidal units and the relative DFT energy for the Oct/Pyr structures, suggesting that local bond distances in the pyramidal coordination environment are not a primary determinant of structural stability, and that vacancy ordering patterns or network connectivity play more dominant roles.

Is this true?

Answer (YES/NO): NO